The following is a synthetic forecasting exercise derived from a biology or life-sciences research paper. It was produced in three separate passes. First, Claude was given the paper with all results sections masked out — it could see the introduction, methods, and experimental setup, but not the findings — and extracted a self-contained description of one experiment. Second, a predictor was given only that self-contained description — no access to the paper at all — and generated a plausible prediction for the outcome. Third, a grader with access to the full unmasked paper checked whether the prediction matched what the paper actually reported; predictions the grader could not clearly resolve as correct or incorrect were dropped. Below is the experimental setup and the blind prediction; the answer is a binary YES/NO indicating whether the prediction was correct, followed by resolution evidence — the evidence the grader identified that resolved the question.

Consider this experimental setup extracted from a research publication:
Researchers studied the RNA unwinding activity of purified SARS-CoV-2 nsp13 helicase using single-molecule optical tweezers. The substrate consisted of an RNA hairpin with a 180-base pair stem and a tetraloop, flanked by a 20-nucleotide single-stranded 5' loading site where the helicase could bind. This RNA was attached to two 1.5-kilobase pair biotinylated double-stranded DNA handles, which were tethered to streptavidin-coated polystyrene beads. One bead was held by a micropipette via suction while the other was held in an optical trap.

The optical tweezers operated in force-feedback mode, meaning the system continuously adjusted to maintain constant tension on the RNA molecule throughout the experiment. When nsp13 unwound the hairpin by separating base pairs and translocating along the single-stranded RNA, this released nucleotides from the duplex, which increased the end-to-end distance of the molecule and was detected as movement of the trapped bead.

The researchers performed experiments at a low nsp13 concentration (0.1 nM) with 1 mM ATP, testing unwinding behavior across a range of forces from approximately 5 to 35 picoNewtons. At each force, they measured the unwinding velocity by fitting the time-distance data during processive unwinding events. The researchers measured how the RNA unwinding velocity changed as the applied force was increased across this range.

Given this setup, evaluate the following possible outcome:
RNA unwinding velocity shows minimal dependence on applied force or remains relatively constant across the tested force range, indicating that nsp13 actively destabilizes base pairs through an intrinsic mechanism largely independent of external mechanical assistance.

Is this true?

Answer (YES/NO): NO